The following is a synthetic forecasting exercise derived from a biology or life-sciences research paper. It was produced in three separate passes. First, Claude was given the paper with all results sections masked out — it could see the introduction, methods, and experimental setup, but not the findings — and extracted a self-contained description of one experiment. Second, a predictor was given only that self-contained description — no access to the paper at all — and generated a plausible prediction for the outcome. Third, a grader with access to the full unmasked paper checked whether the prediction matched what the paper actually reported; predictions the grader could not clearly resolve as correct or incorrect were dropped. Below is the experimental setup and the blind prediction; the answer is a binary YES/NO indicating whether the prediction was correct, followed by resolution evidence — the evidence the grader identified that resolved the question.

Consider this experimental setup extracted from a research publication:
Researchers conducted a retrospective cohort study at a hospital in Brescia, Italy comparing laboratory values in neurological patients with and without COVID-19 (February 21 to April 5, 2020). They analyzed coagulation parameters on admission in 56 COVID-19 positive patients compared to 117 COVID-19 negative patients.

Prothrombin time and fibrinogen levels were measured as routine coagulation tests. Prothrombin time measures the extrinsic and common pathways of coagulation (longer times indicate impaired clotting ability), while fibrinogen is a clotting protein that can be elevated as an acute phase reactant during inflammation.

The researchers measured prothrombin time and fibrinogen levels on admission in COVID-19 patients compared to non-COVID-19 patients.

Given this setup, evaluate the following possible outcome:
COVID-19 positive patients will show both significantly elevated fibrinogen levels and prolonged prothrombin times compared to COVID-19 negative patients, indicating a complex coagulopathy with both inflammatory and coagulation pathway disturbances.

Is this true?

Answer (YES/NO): YES